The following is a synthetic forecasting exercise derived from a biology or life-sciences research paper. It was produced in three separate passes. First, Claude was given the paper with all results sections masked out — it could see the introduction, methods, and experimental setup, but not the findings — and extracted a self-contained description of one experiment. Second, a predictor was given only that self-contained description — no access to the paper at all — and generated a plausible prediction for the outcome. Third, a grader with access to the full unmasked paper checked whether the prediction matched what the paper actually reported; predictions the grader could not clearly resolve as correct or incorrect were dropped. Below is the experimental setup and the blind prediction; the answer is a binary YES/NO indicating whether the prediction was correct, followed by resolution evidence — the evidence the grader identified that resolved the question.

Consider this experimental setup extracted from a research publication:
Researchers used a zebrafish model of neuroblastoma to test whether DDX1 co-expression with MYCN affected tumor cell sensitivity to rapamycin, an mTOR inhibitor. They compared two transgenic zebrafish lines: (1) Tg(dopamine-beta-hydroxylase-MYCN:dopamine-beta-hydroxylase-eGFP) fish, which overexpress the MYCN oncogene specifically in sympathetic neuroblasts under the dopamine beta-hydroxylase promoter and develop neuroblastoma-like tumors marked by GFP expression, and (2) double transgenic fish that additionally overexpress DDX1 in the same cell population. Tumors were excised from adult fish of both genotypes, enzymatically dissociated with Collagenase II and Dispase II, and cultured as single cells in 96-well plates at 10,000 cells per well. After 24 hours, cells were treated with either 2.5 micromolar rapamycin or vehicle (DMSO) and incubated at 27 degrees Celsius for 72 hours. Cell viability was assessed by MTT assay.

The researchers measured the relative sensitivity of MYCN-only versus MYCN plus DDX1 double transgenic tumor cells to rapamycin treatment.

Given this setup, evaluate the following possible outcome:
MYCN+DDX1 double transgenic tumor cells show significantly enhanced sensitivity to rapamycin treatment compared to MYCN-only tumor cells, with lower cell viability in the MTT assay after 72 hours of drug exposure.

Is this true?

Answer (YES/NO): YES